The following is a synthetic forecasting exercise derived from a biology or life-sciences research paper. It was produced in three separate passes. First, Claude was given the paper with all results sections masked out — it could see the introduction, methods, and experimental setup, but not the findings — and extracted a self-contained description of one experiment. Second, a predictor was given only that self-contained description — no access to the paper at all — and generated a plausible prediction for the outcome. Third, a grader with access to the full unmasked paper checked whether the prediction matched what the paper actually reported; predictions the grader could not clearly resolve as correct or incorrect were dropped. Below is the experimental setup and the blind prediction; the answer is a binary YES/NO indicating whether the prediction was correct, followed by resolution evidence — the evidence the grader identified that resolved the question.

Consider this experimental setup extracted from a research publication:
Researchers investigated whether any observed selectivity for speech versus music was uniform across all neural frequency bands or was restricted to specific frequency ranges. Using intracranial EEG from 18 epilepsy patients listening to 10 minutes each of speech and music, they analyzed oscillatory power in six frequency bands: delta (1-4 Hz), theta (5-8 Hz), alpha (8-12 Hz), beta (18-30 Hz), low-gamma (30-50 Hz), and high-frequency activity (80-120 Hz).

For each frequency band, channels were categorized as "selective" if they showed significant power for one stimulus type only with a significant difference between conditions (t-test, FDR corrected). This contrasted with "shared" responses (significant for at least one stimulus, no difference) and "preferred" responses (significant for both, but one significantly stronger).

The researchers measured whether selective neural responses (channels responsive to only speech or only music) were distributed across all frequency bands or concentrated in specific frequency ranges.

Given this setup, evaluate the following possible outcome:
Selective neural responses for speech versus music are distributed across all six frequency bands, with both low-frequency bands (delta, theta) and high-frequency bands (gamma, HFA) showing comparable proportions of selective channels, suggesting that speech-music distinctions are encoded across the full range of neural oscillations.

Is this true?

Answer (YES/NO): NO